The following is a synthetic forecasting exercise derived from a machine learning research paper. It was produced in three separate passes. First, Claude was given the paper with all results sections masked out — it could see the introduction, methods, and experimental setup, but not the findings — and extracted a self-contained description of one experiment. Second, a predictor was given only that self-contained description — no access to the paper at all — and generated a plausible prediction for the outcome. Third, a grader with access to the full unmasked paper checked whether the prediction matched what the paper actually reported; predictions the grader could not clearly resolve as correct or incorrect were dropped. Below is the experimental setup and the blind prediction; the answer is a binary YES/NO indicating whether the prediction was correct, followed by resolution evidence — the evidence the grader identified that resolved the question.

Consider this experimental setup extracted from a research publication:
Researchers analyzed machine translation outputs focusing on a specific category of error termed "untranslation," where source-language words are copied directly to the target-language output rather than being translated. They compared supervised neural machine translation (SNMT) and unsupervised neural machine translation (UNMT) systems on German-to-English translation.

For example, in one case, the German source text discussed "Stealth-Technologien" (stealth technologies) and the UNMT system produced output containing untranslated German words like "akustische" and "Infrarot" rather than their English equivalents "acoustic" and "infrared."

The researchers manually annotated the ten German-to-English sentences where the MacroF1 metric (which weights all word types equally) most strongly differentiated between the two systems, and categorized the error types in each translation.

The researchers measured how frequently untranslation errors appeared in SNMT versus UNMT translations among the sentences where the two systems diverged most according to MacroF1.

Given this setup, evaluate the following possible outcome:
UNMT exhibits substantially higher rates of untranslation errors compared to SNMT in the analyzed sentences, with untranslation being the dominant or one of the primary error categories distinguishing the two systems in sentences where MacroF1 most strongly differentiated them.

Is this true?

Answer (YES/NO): NO